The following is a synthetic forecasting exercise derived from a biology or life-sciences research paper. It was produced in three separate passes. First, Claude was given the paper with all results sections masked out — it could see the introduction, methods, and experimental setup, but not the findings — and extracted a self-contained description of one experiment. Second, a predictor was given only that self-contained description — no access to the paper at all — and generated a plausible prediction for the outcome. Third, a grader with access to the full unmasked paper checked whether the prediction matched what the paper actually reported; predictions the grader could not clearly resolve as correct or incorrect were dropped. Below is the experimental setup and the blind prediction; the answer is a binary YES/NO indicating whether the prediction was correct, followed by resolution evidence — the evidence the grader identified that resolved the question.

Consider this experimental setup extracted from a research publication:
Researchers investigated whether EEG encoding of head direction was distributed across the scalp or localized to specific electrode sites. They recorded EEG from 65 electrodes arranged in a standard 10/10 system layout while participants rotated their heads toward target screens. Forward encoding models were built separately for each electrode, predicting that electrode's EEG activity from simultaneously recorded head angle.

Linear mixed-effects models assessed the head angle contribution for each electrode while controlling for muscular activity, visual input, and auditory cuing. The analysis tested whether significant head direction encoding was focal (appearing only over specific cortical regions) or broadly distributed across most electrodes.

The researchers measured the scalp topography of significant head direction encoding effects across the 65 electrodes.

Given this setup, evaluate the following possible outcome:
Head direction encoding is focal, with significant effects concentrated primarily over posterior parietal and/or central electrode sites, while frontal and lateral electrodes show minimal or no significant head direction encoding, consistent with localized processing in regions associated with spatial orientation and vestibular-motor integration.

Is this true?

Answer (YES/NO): YES